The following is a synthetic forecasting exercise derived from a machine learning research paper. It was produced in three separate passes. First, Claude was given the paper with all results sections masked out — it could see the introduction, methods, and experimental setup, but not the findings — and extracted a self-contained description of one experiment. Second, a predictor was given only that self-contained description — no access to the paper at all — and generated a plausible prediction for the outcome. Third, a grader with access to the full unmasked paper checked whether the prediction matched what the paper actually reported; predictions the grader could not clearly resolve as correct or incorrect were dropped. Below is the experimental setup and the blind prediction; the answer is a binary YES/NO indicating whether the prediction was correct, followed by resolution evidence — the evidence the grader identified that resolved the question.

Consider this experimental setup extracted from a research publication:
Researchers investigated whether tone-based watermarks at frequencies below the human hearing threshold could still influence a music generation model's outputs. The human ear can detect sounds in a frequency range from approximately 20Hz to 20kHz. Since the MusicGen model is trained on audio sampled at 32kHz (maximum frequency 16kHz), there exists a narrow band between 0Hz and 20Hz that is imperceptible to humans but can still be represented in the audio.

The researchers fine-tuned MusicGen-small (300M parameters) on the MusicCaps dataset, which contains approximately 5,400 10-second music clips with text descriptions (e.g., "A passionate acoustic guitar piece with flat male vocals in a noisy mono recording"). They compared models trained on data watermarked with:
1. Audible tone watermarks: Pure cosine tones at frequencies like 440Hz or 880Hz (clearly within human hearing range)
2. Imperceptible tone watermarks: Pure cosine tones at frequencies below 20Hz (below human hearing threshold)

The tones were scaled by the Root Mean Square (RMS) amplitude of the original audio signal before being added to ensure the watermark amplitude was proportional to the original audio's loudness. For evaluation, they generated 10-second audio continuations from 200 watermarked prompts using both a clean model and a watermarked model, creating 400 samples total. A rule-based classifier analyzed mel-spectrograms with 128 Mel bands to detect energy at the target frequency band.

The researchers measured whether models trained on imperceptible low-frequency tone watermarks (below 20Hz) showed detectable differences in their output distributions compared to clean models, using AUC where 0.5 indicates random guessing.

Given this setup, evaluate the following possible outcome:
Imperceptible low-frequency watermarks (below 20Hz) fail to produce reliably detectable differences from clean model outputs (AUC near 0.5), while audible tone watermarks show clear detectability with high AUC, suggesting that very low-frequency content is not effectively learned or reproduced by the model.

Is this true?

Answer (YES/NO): NO